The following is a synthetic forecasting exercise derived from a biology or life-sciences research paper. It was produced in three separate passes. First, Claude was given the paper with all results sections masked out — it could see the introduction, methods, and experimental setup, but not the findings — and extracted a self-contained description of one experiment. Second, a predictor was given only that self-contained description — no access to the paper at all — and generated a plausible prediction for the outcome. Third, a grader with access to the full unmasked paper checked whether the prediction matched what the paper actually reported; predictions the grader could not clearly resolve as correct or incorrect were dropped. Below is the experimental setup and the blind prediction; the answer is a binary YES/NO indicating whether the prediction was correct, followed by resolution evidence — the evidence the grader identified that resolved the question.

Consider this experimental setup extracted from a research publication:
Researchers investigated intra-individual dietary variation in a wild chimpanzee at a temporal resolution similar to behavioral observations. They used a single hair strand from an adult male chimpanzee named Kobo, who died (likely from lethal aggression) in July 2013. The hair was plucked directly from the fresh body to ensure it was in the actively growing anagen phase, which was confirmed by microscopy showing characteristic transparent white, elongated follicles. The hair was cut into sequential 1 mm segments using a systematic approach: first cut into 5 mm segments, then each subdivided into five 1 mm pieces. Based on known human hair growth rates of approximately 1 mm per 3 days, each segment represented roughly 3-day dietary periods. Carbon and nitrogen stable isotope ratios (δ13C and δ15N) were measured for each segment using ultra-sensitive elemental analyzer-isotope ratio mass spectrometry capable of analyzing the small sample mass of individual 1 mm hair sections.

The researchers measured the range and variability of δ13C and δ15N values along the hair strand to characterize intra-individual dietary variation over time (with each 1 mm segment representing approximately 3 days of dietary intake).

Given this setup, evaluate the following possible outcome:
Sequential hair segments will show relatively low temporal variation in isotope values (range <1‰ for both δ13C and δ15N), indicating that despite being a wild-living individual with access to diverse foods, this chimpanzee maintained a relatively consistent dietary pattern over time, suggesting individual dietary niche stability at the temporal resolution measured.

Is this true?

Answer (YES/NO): NO